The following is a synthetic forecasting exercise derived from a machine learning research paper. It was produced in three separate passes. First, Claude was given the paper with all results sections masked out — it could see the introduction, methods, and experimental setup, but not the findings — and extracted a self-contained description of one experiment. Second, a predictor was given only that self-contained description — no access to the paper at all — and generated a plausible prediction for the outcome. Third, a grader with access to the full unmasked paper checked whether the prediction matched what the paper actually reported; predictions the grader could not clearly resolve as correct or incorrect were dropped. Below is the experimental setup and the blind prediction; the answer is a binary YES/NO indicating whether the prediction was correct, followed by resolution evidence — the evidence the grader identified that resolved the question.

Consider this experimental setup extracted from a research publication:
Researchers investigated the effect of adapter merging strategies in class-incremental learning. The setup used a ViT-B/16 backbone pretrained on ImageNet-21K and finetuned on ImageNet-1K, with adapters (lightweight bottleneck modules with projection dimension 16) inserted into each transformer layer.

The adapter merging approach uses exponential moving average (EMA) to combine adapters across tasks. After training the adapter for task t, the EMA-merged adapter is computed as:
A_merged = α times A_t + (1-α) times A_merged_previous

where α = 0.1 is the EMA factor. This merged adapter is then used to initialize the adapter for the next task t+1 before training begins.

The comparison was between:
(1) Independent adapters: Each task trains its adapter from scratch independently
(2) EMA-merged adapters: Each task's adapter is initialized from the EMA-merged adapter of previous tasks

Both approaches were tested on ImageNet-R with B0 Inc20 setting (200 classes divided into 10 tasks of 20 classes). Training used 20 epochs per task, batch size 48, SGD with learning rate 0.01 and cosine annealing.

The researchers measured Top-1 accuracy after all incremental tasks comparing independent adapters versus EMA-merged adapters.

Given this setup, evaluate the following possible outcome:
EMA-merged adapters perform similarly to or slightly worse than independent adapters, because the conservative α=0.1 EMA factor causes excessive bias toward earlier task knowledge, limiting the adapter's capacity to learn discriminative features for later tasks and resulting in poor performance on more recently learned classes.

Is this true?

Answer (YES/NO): NO